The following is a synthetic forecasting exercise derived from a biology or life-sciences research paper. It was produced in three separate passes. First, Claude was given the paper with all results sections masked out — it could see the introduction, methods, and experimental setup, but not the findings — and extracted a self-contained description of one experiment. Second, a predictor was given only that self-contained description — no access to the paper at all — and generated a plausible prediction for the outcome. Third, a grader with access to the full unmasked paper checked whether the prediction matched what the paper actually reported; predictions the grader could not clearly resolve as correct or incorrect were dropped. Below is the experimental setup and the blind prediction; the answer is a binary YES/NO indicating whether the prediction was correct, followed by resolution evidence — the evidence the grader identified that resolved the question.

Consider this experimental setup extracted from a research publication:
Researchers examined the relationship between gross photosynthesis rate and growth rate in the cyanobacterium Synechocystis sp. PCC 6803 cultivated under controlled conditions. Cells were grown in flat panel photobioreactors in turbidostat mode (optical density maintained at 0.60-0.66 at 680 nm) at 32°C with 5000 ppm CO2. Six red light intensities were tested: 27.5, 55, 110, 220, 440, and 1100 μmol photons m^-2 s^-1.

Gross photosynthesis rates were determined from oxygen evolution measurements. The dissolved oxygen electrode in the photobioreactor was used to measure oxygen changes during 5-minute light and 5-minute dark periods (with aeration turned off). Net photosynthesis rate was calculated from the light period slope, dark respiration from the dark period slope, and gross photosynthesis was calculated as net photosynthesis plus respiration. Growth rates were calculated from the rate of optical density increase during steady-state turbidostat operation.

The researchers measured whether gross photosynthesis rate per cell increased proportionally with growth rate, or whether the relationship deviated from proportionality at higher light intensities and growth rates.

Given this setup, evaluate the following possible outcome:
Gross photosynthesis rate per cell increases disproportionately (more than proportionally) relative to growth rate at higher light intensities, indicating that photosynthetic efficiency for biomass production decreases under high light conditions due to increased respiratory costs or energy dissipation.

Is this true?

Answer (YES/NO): YES